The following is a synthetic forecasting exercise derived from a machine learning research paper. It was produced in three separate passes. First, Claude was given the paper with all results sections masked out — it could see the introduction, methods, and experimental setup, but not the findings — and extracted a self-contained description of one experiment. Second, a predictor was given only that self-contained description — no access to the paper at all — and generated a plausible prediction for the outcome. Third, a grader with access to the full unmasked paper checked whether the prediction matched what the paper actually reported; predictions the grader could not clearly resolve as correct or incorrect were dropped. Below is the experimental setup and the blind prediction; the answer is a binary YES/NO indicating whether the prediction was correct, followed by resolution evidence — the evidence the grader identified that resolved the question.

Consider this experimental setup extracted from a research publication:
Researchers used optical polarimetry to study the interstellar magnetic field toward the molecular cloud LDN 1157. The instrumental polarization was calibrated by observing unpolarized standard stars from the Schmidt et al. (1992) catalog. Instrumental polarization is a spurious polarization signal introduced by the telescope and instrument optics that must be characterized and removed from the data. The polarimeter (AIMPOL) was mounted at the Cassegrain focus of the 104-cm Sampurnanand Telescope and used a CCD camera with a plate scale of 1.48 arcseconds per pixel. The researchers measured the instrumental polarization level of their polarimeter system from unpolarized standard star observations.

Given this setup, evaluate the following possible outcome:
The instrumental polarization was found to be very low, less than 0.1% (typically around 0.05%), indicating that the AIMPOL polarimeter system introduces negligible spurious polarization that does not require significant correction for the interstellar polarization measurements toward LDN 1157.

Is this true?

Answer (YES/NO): NO